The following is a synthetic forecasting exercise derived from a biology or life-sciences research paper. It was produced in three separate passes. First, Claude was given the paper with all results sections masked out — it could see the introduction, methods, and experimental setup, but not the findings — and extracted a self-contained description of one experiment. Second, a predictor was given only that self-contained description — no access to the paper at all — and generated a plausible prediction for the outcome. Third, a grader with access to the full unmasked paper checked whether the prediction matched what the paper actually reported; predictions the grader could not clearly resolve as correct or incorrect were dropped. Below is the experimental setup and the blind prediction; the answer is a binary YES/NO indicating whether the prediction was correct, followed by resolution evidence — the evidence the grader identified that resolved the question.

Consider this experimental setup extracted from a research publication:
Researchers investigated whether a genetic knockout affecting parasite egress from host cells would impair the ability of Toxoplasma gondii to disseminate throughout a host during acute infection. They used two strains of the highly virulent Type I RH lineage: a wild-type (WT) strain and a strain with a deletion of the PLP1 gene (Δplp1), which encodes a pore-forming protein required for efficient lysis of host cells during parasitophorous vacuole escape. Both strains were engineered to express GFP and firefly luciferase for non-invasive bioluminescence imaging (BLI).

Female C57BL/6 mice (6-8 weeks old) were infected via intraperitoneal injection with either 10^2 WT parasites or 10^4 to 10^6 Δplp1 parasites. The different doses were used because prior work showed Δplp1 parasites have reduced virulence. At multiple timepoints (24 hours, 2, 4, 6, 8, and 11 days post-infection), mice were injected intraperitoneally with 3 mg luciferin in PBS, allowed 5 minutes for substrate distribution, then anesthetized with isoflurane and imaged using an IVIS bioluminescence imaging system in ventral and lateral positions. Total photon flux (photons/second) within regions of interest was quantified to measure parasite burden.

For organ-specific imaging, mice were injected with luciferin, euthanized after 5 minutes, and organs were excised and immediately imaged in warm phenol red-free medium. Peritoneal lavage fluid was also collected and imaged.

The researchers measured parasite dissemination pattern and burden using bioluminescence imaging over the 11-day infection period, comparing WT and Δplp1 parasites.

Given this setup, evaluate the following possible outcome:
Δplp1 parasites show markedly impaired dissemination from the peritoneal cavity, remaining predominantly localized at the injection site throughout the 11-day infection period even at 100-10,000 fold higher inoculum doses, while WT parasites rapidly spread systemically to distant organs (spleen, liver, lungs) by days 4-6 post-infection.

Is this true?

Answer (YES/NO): NO